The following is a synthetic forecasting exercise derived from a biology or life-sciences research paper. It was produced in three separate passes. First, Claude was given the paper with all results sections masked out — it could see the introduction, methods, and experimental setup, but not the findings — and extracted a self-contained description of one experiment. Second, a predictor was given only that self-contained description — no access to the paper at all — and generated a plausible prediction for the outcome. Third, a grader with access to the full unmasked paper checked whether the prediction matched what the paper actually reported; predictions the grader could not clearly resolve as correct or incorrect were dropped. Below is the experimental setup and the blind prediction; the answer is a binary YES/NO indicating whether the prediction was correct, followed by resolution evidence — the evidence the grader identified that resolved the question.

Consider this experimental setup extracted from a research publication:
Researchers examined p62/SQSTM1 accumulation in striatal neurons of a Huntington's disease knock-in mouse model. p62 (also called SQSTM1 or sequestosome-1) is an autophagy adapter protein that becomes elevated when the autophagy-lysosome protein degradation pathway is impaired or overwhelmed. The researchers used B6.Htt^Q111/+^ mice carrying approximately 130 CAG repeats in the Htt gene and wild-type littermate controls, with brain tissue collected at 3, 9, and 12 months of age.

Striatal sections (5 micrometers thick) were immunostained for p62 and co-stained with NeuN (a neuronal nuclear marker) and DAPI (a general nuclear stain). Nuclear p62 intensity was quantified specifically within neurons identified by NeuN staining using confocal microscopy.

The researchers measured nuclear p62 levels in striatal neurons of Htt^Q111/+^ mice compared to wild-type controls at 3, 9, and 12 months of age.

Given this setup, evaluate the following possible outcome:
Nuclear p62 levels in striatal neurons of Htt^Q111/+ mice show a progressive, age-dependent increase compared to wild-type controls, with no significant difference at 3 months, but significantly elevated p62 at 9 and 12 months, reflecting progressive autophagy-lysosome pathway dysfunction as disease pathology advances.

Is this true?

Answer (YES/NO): YES